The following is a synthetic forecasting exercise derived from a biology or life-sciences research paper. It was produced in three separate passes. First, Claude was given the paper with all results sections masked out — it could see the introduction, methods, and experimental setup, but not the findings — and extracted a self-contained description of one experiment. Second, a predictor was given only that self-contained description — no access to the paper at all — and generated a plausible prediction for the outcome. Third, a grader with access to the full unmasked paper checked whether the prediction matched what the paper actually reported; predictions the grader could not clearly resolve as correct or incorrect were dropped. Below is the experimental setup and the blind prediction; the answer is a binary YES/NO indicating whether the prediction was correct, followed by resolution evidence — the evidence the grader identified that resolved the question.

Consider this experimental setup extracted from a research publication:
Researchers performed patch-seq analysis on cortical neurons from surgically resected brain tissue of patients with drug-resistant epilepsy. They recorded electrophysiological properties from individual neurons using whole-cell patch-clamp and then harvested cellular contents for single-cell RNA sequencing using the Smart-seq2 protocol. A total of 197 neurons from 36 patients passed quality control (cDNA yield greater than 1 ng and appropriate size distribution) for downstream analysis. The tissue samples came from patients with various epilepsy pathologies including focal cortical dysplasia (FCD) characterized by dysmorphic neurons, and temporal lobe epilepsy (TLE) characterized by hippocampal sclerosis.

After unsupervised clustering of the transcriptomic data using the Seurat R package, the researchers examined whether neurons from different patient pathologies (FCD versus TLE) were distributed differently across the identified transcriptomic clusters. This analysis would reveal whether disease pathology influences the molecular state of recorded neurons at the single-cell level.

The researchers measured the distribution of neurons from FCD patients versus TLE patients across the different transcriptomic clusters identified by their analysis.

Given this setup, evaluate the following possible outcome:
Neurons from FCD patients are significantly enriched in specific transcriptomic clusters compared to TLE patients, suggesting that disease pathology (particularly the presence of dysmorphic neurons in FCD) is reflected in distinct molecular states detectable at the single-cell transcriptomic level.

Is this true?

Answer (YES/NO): NO